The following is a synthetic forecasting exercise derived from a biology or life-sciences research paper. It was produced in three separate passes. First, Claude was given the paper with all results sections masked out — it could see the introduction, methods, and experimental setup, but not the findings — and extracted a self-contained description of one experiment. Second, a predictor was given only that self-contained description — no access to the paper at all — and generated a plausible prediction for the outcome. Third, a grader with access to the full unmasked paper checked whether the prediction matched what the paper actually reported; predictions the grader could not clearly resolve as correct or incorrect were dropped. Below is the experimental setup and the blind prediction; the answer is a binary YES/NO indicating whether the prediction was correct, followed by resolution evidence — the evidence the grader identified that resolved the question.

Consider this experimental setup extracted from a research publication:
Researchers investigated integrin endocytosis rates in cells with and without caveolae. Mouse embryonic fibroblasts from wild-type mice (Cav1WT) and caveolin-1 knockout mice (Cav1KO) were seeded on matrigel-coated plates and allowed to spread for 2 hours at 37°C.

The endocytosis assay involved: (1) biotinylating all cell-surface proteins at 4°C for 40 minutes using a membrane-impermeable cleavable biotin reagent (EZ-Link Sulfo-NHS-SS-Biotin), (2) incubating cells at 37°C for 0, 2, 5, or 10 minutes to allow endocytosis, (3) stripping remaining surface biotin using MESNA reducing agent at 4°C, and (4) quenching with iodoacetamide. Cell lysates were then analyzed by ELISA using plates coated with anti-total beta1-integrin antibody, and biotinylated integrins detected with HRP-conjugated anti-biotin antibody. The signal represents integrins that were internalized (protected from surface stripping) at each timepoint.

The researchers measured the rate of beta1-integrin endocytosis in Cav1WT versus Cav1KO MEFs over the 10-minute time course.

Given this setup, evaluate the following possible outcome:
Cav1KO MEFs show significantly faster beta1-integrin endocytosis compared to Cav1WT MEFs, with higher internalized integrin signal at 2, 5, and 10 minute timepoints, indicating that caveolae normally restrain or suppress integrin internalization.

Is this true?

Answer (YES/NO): NO